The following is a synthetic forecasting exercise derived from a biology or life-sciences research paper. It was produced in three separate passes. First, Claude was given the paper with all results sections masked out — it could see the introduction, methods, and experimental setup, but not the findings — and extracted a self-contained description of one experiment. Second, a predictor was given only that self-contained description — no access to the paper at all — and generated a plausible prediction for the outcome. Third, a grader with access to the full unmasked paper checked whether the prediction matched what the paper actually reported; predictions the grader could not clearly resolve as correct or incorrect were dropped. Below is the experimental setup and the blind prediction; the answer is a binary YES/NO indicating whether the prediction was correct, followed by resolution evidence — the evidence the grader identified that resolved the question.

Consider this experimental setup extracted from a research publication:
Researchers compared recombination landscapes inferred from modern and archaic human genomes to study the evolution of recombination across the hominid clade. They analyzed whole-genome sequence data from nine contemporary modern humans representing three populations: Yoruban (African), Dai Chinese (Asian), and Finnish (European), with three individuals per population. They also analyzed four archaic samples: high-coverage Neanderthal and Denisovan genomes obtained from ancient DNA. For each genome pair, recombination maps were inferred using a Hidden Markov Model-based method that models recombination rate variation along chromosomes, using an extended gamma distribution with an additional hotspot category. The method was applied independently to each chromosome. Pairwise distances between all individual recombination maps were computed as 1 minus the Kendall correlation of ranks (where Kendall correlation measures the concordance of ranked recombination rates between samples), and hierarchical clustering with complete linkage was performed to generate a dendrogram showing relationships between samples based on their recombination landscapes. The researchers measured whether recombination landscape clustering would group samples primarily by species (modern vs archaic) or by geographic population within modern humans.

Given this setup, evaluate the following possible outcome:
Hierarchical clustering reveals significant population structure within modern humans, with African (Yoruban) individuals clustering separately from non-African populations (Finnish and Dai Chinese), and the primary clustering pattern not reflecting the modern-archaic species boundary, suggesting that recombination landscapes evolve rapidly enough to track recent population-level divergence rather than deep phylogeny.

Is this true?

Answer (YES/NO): NO